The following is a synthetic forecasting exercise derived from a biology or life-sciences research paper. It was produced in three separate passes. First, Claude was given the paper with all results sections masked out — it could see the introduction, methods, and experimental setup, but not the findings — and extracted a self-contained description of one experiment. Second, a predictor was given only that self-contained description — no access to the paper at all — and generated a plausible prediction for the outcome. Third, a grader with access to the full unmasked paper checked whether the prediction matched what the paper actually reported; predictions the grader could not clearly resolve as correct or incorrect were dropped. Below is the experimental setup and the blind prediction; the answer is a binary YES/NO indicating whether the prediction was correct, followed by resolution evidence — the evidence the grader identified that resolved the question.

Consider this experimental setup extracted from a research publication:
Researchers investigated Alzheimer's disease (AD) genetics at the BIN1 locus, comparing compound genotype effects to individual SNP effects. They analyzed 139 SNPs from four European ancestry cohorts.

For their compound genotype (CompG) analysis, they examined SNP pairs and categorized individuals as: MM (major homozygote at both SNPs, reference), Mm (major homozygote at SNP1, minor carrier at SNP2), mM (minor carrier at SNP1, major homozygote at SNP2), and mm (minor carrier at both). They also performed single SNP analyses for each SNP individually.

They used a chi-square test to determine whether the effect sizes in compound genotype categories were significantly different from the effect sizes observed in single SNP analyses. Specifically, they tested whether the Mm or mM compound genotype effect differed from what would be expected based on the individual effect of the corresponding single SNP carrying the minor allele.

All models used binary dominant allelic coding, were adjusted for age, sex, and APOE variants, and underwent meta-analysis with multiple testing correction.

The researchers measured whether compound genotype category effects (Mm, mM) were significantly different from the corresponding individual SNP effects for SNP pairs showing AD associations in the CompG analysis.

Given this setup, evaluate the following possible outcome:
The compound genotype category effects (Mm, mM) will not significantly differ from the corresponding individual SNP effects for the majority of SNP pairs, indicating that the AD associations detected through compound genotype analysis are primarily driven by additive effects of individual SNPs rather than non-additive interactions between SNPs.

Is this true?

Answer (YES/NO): YES